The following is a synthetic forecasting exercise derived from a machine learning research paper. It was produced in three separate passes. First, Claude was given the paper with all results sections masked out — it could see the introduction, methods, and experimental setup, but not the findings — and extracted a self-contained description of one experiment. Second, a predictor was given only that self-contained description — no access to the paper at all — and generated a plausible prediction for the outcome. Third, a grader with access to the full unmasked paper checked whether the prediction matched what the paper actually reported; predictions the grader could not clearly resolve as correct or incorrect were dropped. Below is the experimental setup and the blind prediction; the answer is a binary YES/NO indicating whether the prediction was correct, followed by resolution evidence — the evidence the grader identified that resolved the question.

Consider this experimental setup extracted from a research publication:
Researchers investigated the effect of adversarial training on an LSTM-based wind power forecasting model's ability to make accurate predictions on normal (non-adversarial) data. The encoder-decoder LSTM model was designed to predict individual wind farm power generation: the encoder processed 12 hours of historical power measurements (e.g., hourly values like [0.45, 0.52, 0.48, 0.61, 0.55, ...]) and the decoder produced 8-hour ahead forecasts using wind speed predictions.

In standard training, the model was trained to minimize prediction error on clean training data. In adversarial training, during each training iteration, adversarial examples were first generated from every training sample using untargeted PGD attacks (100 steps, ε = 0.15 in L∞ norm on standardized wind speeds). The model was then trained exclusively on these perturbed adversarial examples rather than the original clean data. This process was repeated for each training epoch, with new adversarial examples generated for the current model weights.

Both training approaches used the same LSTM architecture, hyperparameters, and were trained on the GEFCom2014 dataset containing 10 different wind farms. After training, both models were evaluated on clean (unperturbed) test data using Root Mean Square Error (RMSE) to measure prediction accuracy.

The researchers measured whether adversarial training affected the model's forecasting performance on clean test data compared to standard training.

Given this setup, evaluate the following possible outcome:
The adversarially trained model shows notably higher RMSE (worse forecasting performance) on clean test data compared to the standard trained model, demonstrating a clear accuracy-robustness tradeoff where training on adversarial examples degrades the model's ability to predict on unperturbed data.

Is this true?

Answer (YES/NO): NO